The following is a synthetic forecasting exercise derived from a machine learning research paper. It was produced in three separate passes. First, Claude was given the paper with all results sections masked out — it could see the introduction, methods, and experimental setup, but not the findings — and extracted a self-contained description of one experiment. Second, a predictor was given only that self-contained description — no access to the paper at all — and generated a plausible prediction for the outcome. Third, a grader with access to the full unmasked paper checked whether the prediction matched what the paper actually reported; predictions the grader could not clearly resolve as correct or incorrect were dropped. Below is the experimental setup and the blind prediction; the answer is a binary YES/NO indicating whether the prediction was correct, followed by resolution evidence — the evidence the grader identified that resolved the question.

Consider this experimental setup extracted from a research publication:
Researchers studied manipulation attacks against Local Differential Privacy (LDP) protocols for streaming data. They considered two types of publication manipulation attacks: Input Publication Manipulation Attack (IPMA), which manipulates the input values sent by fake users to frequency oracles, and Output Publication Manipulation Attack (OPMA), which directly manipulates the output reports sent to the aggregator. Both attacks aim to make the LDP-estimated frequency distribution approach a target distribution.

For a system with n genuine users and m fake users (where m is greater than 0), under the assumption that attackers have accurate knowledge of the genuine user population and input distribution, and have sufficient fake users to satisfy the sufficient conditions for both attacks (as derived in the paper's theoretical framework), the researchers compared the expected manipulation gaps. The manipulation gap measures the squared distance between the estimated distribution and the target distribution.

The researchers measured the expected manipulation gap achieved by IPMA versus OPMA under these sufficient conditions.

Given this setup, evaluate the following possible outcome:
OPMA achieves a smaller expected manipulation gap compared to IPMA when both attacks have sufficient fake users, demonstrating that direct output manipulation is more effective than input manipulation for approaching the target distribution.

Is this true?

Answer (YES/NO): YES